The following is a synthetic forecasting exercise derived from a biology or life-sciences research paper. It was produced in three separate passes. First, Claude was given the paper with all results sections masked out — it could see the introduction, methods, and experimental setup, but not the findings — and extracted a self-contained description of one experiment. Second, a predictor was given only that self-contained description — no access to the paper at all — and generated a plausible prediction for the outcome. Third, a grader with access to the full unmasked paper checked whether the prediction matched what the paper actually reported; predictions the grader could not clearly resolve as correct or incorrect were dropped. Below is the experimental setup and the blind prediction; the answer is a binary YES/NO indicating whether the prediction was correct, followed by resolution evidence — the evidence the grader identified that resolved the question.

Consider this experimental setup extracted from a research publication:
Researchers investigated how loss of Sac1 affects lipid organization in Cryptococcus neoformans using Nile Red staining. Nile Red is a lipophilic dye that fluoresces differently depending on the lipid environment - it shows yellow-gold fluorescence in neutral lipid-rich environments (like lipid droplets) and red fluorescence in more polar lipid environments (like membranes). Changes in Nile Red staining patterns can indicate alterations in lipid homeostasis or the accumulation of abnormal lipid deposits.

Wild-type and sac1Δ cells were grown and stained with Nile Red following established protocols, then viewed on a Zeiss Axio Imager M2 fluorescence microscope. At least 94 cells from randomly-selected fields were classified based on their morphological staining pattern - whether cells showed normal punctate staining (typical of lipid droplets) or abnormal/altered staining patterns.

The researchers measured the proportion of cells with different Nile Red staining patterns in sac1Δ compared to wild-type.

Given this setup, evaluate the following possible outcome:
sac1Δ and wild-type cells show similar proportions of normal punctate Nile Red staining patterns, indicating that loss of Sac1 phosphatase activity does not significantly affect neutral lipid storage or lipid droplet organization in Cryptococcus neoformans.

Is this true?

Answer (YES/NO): NO